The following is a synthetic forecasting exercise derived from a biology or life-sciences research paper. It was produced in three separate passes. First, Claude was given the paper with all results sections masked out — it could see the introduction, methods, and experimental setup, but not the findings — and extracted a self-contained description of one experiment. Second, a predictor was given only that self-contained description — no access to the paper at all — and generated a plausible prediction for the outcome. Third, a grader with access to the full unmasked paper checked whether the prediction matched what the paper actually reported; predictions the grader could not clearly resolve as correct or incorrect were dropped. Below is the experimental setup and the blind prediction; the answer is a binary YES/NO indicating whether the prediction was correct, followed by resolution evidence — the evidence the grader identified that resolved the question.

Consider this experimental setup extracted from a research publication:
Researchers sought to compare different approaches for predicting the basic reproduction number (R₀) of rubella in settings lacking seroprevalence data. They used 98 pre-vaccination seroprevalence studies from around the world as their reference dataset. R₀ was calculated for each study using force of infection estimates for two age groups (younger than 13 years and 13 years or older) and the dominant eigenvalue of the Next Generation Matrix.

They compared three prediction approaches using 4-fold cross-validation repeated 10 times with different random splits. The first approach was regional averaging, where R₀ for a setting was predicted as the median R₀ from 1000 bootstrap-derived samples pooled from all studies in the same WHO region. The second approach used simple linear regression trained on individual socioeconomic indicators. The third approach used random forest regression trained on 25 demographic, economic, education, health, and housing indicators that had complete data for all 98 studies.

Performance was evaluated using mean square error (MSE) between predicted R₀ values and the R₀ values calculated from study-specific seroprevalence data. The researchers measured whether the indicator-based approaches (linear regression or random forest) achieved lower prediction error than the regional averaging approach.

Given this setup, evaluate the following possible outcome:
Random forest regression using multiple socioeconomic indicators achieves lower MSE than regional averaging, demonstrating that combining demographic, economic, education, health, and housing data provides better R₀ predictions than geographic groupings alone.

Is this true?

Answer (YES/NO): NO